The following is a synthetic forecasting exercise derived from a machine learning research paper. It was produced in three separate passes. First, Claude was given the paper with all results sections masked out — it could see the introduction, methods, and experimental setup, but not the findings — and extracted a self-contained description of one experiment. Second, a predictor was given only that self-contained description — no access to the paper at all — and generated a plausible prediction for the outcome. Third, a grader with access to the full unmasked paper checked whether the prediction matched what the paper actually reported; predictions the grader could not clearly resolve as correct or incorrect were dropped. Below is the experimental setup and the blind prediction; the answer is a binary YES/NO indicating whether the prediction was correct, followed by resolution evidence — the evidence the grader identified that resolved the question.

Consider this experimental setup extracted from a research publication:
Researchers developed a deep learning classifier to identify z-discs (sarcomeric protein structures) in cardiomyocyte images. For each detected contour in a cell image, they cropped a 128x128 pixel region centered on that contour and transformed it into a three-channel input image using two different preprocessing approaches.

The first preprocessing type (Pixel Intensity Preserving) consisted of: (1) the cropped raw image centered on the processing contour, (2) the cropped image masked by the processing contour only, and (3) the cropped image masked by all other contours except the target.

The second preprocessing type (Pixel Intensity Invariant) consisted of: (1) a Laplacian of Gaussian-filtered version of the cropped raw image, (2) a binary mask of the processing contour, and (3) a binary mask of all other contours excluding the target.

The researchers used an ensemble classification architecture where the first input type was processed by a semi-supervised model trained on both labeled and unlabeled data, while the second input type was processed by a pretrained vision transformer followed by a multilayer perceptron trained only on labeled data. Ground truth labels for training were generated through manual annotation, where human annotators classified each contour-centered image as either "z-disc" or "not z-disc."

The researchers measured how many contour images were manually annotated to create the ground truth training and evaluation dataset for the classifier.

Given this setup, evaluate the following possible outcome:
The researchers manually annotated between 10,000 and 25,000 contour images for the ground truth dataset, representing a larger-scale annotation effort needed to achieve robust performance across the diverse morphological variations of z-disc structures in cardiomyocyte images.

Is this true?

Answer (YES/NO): NO